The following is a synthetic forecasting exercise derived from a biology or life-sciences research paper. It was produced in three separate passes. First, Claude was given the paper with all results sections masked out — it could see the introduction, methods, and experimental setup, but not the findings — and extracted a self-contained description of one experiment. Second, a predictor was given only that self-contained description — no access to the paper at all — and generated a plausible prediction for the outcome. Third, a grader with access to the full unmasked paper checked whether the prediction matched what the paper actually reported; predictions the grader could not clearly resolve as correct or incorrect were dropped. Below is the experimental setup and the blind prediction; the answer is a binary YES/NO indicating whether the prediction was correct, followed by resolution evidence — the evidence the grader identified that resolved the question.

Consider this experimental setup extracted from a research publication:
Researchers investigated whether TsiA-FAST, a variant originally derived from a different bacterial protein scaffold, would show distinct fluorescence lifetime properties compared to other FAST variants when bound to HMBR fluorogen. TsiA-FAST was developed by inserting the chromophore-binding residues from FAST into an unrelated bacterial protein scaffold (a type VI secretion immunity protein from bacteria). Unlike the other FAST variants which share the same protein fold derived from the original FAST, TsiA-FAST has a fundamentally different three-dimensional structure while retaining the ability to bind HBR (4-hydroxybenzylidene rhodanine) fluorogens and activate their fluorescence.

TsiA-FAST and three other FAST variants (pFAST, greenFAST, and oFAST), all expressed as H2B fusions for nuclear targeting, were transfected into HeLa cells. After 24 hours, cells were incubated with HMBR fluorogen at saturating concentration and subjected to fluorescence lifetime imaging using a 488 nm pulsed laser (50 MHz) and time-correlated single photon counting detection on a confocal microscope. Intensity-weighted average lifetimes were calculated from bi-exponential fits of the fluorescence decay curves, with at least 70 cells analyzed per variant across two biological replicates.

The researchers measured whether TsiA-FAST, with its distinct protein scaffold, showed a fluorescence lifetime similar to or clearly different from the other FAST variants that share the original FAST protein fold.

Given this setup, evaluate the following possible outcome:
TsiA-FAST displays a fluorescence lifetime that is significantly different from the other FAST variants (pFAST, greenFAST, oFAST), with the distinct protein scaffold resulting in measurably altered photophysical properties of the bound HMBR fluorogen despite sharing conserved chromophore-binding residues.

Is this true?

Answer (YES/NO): YES